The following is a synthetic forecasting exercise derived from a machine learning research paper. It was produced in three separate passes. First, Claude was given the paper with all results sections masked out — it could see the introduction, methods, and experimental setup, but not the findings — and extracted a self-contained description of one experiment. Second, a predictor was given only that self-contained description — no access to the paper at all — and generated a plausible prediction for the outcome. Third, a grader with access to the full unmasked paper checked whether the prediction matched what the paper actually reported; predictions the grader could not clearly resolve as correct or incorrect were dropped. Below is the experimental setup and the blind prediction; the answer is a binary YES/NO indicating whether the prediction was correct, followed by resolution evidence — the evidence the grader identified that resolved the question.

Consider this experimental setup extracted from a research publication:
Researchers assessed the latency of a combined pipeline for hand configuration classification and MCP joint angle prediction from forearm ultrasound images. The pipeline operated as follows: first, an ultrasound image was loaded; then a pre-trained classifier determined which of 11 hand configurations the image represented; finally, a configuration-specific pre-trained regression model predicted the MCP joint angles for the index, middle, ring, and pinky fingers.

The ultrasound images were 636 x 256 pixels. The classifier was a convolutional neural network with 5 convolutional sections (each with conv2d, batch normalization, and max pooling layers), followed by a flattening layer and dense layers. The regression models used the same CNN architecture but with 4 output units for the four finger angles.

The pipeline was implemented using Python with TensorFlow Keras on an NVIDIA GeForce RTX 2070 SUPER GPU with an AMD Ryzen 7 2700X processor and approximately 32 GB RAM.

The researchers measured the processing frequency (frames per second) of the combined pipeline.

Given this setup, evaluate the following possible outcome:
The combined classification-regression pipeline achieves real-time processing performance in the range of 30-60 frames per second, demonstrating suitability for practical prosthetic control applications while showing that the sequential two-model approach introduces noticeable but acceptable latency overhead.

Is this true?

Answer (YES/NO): NO